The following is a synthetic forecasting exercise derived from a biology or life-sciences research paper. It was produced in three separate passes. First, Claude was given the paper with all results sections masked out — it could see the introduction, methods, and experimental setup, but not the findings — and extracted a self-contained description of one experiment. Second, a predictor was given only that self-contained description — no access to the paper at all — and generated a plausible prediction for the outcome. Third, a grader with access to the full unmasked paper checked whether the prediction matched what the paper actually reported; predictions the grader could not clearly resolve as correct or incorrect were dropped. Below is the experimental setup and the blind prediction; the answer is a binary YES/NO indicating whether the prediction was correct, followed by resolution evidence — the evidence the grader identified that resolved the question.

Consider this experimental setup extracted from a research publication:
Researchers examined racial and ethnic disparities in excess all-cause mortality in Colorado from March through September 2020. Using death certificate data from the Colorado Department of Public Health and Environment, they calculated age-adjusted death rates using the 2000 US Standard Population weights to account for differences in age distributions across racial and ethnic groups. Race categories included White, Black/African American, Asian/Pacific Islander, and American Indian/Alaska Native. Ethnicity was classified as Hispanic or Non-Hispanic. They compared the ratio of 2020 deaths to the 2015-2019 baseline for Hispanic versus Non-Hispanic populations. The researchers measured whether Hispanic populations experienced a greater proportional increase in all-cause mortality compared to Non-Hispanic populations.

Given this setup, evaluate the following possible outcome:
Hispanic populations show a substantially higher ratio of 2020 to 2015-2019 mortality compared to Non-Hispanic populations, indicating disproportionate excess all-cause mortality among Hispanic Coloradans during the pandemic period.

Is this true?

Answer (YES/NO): YES